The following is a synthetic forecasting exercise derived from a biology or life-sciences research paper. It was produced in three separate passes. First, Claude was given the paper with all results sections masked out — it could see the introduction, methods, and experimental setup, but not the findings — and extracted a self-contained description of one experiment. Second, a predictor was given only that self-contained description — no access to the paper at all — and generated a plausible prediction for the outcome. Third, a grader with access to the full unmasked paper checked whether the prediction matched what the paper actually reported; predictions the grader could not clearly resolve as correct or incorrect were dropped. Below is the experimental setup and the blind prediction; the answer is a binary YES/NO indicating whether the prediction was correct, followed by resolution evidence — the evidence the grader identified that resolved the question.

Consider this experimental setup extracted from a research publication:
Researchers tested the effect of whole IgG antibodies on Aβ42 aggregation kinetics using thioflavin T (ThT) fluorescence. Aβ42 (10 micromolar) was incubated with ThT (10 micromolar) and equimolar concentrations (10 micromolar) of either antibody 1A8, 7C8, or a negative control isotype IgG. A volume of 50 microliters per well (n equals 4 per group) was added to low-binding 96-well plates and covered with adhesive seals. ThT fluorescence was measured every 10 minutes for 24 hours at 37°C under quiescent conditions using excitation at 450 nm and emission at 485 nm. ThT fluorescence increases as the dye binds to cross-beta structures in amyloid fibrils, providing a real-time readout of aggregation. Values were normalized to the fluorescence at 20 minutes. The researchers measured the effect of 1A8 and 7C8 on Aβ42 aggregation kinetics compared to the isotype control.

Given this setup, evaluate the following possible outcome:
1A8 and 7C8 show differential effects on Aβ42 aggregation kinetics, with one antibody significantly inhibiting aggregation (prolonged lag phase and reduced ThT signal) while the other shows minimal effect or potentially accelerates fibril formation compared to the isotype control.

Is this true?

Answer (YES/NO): NO